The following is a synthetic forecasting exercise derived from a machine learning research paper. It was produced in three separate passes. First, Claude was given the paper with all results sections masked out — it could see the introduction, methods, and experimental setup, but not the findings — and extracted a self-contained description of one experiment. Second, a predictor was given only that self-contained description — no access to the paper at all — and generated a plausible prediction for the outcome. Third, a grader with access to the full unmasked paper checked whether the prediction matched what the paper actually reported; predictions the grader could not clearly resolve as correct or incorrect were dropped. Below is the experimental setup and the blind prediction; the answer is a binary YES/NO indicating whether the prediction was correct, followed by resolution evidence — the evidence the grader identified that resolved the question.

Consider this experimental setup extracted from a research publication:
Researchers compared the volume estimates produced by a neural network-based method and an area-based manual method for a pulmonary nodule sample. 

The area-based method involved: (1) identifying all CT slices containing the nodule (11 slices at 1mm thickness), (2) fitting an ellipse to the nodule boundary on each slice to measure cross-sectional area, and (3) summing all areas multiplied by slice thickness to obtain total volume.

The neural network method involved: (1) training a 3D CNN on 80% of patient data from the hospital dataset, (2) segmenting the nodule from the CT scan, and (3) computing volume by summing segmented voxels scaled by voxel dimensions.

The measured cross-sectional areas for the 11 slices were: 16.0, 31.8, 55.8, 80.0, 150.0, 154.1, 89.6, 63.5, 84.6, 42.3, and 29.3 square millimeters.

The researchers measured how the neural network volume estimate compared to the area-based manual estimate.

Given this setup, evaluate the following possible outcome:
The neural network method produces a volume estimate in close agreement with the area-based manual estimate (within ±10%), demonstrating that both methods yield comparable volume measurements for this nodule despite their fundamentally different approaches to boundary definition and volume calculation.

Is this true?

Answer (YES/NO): NO